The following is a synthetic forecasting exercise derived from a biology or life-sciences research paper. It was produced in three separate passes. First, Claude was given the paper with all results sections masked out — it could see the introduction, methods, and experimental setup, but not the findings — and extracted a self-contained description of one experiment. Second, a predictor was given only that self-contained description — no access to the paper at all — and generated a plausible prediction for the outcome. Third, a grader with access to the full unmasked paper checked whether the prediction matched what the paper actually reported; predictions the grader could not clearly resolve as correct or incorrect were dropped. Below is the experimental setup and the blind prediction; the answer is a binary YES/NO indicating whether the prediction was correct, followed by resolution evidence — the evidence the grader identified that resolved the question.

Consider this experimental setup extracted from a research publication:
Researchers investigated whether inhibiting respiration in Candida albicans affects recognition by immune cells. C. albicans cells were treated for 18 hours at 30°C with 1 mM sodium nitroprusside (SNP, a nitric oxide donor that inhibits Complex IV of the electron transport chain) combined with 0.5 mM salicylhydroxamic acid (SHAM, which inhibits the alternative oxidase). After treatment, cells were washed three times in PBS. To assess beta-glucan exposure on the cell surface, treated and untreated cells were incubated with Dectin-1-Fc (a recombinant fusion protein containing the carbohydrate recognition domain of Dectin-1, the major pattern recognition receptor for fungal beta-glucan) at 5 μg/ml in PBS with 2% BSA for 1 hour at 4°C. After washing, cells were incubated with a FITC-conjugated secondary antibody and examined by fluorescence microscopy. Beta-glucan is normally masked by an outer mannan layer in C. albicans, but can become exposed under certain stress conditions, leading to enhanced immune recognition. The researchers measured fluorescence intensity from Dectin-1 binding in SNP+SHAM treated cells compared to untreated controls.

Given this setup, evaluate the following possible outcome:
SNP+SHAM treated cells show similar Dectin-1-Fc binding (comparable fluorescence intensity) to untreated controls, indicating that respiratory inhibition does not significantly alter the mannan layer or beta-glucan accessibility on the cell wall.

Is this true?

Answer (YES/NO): NO